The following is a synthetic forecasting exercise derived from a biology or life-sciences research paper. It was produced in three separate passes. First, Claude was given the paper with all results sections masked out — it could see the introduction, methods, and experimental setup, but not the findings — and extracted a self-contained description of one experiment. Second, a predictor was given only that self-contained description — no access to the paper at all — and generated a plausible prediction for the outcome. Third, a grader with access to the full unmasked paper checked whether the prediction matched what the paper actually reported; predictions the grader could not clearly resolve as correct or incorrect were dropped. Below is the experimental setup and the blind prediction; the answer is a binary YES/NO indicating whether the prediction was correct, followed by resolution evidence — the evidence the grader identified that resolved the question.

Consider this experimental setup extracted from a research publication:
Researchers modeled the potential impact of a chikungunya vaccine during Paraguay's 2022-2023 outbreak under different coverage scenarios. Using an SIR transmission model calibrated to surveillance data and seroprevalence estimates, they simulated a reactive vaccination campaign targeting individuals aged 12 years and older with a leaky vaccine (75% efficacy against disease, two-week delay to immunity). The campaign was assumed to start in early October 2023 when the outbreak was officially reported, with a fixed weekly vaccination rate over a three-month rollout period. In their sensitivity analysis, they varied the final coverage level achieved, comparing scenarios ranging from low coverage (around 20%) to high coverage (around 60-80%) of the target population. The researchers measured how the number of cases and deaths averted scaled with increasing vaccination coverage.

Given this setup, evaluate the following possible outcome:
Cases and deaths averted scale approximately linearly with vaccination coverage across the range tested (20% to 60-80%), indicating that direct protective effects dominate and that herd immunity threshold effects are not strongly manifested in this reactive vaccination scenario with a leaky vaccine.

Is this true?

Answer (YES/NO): YES